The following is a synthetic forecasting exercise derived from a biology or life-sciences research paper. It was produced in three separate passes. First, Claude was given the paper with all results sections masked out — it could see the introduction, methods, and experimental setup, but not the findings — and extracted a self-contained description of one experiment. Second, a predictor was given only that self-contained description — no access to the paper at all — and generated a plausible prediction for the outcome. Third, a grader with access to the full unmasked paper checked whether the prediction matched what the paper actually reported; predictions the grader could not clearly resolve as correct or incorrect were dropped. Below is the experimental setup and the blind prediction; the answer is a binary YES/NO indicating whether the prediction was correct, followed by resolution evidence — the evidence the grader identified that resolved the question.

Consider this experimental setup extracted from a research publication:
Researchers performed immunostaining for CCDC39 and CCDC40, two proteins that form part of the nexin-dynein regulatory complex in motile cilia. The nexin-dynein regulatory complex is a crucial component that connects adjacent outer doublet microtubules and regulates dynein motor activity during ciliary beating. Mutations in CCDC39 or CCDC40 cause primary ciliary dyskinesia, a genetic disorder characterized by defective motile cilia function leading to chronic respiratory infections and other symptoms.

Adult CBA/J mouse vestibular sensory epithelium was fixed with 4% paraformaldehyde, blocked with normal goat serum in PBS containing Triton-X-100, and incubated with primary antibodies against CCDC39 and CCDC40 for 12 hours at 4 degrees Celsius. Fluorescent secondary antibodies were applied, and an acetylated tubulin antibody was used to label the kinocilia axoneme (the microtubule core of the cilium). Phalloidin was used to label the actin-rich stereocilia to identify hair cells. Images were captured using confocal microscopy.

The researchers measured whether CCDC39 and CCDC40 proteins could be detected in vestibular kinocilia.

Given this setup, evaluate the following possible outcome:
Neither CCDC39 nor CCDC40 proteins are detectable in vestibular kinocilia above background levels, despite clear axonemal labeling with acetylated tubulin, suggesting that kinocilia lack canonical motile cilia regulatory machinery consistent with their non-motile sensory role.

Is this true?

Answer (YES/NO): NO